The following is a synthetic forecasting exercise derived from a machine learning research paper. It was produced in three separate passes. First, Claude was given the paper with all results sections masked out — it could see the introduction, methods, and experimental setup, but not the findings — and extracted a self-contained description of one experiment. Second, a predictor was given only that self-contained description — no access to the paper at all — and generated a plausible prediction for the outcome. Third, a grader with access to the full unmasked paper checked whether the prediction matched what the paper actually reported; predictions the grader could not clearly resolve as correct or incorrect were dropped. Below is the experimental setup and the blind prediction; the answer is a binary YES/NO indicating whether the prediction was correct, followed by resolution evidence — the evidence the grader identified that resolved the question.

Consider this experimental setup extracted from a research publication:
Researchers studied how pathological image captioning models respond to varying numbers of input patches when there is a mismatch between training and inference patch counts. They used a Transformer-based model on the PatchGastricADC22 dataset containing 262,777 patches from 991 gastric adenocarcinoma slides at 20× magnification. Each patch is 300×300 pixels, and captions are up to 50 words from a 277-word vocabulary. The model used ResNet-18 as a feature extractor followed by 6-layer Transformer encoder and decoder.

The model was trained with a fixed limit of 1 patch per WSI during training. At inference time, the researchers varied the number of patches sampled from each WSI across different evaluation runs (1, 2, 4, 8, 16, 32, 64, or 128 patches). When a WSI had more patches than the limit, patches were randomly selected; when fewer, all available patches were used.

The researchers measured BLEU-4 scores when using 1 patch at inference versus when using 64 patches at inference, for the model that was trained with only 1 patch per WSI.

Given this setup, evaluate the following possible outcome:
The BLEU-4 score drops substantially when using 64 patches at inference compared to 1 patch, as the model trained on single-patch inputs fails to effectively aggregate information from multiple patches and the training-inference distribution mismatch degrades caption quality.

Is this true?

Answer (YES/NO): NO